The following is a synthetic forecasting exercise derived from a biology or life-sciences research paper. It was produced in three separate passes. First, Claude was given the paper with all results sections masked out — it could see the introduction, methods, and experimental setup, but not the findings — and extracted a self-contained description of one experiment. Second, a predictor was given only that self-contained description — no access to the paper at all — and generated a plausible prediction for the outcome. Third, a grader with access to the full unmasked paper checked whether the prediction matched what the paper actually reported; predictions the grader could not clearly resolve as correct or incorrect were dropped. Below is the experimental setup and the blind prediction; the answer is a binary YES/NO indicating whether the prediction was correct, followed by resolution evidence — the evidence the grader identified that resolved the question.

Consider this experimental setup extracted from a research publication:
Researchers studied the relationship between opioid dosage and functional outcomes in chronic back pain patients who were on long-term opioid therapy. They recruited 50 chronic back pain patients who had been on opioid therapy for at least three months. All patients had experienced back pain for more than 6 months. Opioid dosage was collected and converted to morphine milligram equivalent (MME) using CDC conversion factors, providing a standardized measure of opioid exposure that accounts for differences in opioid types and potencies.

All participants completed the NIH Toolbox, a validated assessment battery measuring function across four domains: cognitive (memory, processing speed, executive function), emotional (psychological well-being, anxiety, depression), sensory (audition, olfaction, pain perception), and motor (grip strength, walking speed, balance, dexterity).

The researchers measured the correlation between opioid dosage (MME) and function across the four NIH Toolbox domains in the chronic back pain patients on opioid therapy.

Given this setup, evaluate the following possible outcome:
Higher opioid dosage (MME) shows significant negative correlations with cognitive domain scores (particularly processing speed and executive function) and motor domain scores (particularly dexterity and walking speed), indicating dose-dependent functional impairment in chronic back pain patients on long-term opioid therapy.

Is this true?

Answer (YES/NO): NO